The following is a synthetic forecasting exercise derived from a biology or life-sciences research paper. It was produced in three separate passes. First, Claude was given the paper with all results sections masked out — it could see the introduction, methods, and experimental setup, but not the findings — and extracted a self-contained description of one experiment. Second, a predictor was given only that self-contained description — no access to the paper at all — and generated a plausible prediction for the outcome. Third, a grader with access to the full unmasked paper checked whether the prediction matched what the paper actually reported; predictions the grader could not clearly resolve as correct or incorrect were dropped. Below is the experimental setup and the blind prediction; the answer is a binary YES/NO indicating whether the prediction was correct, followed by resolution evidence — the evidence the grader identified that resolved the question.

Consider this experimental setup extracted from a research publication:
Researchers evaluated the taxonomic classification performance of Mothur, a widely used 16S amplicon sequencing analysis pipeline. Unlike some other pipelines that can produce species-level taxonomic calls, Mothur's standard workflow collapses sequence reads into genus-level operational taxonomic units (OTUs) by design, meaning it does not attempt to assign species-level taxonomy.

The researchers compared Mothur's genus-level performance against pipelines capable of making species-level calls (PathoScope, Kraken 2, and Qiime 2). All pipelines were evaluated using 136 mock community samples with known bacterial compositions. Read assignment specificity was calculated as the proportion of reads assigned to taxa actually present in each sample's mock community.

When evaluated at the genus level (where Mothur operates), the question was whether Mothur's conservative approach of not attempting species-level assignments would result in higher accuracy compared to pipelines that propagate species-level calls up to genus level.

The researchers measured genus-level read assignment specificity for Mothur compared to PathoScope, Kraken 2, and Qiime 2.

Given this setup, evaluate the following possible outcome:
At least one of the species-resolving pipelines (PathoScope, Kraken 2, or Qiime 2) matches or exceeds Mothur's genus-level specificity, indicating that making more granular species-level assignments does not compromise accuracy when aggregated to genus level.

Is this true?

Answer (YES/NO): YES